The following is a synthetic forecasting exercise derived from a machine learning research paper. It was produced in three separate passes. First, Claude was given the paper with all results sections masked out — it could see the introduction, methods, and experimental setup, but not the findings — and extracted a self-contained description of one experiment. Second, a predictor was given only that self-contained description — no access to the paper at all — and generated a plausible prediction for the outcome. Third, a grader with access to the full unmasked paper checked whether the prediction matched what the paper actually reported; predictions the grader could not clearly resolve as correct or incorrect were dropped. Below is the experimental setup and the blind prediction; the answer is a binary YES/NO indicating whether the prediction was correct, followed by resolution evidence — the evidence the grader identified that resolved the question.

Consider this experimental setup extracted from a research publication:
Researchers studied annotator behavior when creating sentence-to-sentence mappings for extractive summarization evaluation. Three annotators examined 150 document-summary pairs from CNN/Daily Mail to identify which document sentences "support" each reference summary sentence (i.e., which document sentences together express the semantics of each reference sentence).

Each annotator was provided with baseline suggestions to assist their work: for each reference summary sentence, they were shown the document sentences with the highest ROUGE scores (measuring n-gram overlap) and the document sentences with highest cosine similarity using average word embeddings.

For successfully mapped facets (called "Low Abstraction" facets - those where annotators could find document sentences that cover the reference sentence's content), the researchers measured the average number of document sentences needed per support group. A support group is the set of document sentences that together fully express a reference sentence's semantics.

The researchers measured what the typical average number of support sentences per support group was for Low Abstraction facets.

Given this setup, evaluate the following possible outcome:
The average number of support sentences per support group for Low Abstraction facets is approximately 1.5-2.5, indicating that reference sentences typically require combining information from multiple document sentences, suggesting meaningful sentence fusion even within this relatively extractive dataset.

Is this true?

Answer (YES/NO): NO